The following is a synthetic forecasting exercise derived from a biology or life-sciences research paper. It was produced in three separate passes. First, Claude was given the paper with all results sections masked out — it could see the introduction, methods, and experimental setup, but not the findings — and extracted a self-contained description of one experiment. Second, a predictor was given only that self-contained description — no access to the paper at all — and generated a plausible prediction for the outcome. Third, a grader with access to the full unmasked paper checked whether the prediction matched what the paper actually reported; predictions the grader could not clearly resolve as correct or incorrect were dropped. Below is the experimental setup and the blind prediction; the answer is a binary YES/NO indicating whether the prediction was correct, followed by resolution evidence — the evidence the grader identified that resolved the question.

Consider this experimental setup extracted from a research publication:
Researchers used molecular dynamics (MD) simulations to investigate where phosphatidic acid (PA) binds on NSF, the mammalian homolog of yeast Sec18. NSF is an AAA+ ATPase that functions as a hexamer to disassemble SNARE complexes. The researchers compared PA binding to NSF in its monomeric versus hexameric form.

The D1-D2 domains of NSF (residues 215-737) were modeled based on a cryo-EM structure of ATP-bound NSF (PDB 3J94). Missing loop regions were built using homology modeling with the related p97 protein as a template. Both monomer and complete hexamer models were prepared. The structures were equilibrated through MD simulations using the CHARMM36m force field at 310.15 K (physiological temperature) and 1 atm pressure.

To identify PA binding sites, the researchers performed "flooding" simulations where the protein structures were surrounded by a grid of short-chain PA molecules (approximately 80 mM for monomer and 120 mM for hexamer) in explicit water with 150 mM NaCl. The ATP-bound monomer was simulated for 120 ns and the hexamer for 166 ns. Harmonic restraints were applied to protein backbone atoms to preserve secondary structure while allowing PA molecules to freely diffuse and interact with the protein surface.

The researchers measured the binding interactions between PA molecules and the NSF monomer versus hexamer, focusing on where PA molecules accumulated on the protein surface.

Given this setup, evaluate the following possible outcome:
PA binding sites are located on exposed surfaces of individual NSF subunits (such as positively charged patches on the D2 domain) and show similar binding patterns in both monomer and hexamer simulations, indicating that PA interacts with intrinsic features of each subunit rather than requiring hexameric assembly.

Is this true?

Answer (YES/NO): NO